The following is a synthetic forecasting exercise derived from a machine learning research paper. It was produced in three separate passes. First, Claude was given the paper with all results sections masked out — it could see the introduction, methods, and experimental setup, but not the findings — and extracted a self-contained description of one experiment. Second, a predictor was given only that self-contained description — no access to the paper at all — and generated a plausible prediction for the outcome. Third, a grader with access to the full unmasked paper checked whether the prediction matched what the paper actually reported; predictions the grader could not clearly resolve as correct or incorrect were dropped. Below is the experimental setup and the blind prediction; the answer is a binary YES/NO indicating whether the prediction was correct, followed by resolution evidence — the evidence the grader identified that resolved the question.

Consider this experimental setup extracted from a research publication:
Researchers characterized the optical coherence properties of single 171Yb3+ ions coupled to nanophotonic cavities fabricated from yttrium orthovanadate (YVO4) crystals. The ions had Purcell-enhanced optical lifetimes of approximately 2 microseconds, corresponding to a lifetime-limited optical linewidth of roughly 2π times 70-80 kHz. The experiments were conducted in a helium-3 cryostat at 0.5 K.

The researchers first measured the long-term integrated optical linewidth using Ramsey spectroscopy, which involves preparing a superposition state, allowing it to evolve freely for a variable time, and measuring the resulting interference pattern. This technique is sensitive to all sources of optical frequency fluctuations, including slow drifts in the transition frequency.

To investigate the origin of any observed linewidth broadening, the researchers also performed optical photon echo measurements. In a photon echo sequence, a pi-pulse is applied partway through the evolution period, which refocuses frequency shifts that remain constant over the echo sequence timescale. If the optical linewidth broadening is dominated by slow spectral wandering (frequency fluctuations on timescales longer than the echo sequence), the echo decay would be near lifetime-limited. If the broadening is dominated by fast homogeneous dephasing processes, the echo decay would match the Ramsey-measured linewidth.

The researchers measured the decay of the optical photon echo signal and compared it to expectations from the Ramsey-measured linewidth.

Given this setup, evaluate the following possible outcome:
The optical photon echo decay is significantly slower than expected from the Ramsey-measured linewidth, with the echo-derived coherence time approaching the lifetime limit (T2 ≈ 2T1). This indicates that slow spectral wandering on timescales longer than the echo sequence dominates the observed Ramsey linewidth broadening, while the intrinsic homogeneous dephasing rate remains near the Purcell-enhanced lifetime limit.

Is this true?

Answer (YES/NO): YES